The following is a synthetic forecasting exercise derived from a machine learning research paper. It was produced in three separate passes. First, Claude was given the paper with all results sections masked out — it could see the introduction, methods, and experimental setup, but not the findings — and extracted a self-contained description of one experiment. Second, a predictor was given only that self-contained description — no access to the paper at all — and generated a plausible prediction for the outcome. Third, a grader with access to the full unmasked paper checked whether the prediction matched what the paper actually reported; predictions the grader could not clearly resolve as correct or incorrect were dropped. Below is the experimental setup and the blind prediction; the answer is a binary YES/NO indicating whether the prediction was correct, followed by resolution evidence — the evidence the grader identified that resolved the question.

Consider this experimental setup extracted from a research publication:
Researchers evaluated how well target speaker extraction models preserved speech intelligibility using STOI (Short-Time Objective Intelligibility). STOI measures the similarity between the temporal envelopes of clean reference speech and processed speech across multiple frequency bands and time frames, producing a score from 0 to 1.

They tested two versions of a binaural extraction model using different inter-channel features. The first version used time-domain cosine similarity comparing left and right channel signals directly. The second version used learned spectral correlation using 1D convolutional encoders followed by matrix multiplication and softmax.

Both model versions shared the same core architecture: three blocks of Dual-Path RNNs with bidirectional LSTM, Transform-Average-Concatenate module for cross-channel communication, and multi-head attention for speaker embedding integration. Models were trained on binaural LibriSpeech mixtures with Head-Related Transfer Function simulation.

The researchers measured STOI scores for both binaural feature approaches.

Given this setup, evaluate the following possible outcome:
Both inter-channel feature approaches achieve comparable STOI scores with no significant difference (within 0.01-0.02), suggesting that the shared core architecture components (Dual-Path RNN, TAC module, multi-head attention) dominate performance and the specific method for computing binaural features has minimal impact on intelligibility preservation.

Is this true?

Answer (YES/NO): YES